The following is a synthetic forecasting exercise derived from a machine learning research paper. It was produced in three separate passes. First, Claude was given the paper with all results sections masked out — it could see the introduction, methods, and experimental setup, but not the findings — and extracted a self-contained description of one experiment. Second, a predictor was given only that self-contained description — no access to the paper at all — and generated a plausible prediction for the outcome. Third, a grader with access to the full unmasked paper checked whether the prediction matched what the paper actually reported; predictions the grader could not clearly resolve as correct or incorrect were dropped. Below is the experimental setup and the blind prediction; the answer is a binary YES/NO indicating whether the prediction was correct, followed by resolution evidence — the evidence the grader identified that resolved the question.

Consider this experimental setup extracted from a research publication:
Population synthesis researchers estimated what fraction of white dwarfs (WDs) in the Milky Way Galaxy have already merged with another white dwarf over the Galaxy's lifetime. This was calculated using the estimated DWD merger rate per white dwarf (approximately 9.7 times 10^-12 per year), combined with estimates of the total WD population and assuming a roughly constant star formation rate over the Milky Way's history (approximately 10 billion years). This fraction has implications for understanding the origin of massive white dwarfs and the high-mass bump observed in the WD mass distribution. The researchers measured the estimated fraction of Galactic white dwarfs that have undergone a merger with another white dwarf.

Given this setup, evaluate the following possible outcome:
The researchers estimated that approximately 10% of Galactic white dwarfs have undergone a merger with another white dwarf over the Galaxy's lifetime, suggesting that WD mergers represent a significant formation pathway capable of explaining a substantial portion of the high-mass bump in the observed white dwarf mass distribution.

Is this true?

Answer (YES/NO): YES